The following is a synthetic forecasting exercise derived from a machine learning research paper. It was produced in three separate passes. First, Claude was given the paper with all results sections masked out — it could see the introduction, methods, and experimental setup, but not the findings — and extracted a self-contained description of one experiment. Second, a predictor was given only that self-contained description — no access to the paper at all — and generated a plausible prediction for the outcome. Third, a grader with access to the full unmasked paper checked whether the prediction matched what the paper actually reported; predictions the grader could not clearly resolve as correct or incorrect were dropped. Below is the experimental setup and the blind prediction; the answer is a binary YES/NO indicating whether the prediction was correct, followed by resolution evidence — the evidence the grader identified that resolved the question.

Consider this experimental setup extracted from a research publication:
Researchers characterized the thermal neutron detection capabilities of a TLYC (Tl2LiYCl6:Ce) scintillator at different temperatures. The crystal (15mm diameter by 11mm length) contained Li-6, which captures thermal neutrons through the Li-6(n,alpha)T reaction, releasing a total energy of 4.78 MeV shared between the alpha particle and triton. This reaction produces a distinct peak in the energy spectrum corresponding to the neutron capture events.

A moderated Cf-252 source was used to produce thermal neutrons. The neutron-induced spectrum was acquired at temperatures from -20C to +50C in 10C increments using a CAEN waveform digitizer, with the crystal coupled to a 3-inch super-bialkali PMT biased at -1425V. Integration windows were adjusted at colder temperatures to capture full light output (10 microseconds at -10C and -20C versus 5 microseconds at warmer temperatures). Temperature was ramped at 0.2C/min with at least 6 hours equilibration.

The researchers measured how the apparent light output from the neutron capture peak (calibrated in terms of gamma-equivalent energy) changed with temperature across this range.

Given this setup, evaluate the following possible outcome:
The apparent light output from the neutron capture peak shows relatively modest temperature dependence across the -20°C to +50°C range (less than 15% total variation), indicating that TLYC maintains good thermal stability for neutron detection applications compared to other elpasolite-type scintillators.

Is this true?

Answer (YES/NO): YES